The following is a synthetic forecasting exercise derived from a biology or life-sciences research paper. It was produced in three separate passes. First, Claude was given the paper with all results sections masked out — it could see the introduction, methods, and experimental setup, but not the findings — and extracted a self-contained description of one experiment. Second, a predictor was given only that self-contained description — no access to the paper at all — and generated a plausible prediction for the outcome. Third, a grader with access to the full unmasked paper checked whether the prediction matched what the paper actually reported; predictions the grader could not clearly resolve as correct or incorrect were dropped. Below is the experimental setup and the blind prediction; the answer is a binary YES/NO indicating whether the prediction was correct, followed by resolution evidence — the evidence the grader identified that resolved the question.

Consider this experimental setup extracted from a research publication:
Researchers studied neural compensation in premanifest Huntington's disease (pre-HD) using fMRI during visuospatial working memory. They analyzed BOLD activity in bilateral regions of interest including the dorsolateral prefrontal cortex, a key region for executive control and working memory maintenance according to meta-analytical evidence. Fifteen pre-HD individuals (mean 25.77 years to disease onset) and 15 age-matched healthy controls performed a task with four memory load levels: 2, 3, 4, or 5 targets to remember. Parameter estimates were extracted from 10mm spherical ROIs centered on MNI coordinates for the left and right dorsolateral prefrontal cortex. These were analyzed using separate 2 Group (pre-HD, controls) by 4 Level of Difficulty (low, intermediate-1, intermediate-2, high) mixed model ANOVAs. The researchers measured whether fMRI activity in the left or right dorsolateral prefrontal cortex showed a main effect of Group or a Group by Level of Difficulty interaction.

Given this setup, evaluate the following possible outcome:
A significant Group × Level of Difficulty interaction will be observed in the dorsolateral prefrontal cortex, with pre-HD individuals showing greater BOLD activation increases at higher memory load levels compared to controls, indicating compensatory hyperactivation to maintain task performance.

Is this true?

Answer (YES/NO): NO